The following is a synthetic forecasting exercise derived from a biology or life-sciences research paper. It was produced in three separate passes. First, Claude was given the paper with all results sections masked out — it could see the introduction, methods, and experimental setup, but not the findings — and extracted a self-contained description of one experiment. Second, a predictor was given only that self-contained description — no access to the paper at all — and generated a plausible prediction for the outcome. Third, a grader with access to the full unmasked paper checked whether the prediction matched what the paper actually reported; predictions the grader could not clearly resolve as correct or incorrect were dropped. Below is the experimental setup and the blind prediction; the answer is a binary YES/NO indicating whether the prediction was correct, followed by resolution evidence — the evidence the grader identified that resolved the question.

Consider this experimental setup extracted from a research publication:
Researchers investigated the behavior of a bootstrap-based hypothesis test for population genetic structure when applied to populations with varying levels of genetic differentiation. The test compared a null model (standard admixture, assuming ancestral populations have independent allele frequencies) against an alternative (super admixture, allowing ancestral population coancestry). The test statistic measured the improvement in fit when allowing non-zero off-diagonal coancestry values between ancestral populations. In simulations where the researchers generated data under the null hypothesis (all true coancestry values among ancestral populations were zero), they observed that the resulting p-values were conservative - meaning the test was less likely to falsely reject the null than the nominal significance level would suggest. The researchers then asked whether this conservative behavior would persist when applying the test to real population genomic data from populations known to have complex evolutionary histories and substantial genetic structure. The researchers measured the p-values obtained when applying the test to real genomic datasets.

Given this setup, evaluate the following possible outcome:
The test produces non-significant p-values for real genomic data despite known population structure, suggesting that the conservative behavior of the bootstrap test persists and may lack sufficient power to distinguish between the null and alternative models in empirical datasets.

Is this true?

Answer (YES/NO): NO